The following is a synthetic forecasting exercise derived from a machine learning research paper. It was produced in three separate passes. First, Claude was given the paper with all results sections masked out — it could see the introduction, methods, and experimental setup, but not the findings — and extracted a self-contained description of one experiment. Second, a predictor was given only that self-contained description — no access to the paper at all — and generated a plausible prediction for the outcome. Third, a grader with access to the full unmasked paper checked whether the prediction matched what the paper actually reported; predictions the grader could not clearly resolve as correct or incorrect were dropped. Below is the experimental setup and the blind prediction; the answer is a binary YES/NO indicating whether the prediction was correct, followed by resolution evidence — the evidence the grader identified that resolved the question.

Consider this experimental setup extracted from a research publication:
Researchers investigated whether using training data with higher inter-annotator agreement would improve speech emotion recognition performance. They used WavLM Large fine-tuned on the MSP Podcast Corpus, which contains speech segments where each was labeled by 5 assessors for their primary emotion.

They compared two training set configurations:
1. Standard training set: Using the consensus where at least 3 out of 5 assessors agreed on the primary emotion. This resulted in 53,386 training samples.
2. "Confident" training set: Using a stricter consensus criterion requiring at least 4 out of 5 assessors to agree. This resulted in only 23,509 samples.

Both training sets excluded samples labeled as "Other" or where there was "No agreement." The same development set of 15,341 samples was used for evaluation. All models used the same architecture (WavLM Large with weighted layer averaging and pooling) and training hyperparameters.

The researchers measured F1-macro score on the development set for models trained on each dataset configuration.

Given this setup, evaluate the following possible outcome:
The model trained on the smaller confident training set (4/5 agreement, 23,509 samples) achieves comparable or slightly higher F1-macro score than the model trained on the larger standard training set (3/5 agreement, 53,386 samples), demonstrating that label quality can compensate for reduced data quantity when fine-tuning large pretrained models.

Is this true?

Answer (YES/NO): NO